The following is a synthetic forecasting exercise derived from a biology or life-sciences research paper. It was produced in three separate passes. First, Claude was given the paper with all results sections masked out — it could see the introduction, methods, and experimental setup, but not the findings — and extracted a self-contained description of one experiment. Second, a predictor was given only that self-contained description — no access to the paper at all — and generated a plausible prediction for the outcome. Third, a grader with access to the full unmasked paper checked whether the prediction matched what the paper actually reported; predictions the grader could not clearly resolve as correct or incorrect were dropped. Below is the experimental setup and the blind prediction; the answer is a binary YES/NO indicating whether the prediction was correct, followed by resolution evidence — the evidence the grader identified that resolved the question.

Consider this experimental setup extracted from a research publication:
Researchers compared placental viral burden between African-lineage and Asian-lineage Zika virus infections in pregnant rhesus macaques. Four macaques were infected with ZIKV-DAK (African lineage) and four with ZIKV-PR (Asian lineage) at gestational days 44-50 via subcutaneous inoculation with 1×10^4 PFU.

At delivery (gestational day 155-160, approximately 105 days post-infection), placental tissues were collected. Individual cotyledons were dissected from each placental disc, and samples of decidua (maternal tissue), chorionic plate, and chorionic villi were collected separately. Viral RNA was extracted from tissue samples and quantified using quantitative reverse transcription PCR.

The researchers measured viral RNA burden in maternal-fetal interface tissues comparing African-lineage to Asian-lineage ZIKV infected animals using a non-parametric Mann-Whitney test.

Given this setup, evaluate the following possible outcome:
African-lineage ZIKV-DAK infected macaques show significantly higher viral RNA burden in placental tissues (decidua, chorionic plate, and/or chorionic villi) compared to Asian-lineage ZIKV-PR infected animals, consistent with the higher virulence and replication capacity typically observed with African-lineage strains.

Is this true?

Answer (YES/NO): YES